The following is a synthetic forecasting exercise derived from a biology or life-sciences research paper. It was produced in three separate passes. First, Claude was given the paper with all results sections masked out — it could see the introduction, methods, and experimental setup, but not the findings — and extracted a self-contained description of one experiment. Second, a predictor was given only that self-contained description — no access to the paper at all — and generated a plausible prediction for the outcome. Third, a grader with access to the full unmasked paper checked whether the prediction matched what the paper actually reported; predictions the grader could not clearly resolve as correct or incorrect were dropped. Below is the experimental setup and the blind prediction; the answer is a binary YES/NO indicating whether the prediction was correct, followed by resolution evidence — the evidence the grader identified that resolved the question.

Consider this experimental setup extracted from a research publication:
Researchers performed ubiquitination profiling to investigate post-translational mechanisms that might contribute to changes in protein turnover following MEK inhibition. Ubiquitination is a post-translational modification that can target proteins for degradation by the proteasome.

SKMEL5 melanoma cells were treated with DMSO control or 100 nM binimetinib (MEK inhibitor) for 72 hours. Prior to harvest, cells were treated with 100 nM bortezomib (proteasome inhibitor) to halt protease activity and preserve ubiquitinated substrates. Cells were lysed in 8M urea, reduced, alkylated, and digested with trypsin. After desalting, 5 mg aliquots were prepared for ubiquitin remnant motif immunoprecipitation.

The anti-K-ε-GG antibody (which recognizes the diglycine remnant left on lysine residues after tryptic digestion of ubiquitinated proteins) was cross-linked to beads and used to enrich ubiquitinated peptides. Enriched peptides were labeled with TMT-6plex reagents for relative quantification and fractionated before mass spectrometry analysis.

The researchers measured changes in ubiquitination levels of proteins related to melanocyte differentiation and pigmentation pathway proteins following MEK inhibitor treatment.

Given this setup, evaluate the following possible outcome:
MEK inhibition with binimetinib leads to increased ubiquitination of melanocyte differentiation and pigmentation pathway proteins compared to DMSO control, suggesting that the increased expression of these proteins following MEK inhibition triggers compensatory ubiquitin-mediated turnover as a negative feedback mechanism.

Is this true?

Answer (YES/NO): YES